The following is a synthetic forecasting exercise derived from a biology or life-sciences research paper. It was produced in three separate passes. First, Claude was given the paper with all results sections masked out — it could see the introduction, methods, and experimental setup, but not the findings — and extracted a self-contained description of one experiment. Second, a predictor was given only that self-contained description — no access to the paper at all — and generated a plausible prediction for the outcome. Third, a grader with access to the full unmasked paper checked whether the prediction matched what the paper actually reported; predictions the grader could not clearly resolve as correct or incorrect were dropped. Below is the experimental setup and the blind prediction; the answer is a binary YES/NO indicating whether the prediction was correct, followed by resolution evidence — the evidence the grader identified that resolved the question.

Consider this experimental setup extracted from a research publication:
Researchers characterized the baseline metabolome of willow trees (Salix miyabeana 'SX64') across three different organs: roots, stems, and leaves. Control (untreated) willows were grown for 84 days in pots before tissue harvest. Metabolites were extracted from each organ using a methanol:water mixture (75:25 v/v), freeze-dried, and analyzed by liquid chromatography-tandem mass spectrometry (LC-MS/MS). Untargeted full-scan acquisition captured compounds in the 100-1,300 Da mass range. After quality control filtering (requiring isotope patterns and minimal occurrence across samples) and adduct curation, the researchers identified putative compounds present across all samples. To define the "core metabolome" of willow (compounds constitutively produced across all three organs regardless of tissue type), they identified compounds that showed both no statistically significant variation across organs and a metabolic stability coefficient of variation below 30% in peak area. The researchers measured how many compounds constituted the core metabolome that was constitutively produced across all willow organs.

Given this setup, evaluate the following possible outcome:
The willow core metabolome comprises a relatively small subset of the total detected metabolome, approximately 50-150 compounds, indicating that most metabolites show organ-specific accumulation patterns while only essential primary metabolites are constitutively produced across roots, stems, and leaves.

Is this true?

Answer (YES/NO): NO